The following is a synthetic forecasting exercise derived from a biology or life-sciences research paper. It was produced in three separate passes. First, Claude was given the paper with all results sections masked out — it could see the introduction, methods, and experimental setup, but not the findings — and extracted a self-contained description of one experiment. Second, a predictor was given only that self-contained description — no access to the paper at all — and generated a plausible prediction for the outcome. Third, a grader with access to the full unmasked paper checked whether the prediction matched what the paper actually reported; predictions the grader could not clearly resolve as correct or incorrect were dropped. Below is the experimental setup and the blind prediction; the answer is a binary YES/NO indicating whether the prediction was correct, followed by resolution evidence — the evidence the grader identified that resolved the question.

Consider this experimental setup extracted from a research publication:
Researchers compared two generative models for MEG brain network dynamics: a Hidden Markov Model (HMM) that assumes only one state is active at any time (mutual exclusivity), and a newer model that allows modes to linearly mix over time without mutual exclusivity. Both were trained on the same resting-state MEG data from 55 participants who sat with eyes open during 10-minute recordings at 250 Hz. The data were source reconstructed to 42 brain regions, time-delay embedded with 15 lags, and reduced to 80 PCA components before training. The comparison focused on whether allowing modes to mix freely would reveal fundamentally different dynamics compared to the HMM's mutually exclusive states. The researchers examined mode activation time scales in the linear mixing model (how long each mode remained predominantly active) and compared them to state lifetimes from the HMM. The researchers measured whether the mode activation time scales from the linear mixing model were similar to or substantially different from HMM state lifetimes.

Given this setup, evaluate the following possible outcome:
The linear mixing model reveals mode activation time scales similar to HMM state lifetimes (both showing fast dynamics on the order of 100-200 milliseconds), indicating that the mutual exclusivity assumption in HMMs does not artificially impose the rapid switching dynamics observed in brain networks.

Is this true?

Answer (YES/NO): YES